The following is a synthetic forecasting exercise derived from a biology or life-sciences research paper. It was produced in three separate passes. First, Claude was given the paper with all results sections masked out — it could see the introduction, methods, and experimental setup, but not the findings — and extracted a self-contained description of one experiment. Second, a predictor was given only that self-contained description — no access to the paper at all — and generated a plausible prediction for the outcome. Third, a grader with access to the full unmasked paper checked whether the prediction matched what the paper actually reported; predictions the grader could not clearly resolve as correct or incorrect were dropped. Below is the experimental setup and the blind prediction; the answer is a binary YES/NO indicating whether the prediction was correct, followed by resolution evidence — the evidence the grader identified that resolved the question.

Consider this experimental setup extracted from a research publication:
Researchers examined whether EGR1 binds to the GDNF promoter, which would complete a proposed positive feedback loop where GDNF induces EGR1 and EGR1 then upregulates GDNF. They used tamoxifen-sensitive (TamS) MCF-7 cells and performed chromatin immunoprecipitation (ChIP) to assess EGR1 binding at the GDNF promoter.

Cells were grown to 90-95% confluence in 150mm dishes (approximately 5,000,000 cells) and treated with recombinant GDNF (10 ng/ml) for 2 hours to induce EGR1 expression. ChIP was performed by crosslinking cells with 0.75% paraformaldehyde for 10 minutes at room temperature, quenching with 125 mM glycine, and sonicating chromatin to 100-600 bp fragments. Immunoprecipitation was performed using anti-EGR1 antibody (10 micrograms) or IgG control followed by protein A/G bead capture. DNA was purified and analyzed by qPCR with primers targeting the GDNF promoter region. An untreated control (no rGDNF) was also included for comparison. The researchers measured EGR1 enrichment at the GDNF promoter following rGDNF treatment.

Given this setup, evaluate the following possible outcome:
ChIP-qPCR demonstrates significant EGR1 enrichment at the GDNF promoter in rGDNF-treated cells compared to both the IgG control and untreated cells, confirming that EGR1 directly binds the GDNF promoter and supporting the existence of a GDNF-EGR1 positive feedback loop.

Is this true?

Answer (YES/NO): YES